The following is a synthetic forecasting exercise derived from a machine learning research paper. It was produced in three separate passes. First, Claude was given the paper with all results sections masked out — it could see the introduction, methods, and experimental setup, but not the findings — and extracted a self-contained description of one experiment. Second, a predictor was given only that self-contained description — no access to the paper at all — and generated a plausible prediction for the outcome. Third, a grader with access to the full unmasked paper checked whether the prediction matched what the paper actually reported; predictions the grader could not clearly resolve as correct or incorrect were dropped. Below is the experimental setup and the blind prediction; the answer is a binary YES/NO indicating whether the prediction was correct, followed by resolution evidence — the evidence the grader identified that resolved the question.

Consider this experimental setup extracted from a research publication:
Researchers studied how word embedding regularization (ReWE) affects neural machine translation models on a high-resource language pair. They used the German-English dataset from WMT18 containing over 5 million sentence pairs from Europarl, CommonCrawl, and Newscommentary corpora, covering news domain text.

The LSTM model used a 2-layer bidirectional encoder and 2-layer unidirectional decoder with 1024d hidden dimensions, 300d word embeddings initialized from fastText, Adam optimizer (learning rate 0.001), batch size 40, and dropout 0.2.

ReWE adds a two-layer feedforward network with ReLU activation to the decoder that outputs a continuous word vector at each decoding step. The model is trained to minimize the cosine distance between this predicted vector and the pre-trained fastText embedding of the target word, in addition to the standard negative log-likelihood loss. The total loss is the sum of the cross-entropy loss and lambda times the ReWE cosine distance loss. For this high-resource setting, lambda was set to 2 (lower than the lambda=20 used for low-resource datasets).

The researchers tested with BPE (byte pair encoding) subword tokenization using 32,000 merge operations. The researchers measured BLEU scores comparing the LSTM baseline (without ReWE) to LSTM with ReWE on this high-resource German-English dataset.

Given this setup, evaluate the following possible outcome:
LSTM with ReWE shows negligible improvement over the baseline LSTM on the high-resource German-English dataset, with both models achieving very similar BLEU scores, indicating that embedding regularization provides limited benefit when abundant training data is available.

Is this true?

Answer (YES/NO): NO